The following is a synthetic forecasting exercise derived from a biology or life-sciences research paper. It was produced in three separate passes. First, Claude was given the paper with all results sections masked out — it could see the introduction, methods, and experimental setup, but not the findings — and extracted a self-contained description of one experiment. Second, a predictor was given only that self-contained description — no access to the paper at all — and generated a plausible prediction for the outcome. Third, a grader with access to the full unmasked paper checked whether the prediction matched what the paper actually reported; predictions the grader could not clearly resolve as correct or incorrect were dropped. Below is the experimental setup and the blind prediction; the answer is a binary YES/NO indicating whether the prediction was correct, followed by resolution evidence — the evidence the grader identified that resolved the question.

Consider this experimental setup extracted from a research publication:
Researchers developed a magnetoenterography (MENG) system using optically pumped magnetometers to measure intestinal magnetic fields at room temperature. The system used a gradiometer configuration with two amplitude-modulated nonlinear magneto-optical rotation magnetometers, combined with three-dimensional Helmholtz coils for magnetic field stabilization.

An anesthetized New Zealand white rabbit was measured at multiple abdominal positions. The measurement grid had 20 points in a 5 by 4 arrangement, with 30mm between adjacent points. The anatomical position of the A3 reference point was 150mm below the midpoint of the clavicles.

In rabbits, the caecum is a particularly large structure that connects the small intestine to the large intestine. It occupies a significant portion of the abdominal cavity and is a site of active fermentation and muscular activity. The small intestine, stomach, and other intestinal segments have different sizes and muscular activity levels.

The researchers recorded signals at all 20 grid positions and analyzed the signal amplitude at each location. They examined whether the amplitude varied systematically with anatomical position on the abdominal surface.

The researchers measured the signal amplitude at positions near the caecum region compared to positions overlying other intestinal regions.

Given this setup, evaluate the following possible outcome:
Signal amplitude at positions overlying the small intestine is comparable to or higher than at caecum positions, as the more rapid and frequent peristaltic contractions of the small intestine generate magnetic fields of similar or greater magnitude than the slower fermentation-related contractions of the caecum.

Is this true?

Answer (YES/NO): NO